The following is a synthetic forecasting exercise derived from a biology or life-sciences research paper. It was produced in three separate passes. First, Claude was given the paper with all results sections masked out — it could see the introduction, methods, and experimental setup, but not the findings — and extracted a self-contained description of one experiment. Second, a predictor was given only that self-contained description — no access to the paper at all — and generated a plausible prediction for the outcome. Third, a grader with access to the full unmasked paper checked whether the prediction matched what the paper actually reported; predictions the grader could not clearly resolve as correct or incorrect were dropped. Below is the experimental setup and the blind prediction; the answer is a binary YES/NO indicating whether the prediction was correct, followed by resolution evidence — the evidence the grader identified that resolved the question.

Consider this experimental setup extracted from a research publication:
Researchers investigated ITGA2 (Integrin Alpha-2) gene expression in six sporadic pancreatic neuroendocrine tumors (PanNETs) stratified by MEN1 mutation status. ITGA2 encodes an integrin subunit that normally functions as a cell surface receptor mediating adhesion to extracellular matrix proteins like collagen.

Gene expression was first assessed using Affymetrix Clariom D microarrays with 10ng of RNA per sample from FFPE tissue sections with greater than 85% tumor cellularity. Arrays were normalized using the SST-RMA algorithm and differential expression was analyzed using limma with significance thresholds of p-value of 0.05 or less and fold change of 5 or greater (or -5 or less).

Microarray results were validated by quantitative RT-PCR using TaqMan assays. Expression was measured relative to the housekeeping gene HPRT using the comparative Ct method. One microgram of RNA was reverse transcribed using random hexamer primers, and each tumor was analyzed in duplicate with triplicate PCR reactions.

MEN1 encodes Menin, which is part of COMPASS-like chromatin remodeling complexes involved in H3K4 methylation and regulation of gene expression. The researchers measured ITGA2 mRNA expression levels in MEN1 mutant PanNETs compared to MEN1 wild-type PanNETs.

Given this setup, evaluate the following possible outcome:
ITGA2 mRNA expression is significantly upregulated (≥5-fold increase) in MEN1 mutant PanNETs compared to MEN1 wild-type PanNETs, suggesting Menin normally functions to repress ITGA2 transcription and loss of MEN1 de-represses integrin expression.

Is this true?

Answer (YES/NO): YES